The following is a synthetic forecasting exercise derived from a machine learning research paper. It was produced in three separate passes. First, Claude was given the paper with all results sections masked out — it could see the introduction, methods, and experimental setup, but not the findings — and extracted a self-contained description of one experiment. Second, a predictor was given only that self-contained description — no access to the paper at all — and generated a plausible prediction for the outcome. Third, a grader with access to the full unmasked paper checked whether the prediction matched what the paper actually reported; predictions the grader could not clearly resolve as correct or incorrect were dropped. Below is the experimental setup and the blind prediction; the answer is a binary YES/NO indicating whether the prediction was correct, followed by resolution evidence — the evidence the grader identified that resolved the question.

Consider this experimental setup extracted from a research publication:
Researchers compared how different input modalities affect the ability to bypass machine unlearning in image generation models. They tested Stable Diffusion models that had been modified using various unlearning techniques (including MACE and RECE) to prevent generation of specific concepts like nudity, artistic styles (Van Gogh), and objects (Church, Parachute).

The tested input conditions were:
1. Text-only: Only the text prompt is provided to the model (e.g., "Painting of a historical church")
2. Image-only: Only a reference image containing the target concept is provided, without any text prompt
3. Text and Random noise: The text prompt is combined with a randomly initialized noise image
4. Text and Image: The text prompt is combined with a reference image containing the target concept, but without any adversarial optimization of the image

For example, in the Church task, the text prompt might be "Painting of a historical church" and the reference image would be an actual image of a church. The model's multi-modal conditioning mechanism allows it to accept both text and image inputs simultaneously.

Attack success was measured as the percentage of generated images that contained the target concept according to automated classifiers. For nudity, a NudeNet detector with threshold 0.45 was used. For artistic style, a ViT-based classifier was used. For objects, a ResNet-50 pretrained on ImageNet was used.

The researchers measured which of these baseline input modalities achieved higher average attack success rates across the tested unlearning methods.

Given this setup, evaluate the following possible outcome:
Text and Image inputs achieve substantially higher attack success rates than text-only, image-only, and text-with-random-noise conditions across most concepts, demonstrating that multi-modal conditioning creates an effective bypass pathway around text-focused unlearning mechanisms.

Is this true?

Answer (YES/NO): NO